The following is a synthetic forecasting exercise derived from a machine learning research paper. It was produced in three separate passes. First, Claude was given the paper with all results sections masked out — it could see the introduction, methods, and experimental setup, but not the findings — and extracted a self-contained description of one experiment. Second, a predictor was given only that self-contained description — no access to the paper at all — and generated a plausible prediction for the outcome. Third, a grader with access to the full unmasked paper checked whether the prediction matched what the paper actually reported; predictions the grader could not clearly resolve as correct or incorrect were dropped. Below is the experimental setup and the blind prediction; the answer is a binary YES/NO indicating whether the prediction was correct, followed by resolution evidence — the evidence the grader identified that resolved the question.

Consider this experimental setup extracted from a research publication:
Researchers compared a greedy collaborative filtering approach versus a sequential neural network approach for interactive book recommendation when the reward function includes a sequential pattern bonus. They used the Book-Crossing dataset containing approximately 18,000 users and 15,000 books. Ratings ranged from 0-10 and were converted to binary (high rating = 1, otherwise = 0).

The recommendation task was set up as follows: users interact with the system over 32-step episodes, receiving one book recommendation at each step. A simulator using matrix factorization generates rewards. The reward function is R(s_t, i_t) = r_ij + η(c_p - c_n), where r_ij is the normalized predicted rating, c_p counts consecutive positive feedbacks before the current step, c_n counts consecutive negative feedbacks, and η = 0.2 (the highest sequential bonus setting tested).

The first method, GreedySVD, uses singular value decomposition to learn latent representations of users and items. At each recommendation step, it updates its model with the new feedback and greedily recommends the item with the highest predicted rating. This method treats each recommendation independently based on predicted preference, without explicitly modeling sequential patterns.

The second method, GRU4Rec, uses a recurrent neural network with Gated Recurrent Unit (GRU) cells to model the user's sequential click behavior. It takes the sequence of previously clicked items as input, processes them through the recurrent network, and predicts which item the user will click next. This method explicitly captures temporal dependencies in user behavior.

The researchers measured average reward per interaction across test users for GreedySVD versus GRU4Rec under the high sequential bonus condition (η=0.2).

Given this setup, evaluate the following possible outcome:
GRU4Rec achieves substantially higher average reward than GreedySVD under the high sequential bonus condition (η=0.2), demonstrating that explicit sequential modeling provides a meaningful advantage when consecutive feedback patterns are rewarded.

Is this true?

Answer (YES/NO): YES